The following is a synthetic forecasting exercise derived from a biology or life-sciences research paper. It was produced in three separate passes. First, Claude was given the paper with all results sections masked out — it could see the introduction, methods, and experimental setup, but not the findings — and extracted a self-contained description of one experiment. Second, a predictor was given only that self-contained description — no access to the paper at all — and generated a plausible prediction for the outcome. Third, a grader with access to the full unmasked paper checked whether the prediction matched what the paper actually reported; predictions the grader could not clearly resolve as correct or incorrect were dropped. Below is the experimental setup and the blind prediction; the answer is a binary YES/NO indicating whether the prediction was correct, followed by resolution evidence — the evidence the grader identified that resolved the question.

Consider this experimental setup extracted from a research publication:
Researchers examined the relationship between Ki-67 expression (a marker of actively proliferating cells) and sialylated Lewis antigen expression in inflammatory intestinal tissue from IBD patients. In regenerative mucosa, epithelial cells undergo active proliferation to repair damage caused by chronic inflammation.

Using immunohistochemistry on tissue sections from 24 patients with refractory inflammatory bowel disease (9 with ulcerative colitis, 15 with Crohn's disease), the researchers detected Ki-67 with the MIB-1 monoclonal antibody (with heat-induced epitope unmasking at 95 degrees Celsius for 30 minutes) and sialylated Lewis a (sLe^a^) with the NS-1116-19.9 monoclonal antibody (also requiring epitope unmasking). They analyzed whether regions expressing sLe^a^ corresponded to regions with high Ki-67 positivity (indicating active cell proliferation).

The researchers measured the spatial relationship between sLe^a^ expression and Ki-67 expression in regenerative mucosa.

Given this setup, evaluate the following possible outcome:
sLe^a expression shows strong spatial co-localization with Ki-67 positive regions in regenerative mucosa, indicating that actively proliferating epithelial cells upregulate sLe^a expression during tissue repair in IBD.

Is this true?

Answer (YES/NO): NO